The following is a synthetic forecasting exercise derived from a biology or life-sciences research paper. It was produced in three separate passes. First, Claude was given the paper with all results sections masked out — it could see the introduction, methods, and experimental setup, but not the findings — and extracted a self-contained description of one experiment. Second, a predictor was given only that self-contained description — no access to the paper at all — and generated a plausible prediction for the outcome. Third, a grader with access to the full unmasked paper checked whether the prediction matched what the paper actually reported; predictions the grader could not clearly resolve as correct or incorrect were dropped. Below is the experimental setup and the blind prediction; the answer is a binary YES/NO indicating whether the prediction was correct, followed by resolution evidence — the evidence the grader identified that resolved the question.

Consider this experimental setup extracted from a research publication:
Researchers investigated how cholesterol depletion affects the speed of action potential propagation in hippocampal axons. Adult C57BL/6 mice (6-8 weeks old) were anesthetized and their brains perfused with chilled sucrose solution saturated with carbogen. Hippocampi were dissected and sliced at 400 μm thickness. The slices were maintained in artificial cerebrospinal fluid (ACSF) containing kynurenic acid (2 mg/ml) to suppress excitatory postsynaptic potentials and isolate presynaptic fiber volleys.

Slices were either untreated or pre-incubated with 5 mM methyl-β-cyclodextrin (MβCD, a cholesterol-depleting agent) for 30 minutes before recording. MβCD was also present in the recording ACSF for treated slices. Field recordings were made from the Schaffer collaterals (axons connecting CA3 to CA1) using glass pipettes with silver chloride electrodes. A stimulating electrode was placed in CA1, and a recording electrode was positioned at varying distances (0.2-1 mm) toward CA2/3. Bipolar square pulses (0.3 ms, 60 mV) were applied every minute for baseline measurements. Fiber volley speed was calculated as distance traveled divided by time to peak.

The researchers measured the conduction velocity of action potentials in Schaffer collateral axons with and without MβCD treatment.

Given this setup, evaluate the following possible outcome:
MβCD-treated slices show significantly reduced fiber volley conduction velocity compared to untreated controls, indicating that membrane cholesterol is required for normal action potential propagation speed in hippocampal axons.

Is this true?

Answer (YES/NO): YES